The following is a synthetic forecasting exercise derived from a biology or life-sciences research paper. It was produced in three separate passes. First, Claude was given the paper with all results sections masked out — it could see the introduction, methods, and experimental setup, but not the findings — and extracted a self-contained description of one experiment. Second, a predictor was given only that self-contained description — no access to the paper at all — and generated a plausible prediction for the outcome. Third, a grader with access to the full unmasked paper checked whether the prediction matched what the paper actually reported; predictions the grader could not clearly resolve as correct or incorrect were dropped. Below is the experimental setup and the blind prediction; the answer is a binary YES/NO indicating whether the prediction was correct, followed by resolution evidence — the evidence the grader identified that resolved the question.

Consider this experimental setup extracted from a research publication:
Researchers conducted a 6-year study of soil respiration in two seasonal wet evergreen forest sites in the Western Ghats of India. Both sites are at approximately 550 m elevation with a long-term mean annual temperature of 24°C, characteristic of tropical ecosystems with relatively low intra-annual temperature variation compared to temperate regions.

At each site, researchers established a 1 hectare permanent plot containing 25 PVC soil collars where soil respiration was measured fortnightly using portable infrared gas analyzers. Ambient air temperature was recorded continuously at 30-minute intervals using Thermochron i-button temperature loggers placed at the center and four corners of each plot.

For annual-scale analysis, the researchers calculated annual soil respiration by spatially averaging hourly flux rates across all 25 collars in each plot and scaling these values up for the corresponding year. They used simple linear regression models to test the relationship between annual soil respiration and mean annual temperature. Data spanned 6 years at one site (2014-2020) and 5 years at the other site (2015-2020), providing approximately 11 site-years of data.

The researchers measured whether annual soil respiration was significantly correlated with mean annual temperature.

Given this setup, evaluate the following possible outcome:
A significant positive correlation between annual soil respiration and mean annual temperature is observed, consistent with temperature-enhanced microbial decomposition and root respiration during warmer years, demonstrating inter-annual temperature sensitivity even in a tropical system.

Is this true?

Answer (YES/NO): NO